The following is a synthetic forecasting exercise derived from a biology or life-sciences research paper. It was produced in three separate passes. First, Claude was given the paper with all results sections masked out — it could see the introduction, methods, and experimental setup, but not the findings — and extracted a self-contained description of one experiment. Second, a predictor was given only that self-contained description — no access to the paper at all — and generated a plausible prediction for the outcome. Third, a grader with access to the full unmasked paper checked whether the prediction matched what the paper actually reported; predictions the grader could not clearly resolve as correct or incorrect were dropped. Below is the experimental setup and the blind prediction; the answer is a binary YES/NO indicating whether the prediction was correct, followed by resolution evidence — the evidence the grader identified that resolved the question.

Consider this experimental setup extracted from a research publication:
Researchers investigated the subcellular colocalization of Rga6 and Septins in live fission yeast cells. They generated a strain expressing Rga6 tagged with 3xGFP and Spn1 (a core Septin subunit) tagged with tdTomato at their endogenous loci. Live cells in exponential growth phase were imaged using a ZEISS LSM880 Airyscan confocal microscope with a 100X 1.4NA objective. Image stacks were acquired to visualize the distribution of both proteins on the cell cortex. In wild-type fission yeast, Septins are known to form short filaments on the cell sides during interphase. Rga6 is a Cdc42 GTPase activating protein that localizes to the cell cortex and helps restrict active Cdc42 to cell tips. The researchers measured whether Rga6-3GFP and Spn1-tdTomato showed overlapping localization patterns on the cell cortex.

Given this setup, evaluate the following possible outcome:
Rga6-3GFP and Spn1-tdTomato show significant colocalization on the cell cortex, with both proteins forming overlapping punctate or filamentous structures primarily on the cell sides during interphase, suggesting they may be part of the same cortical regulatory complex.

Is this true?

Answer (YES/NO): NO